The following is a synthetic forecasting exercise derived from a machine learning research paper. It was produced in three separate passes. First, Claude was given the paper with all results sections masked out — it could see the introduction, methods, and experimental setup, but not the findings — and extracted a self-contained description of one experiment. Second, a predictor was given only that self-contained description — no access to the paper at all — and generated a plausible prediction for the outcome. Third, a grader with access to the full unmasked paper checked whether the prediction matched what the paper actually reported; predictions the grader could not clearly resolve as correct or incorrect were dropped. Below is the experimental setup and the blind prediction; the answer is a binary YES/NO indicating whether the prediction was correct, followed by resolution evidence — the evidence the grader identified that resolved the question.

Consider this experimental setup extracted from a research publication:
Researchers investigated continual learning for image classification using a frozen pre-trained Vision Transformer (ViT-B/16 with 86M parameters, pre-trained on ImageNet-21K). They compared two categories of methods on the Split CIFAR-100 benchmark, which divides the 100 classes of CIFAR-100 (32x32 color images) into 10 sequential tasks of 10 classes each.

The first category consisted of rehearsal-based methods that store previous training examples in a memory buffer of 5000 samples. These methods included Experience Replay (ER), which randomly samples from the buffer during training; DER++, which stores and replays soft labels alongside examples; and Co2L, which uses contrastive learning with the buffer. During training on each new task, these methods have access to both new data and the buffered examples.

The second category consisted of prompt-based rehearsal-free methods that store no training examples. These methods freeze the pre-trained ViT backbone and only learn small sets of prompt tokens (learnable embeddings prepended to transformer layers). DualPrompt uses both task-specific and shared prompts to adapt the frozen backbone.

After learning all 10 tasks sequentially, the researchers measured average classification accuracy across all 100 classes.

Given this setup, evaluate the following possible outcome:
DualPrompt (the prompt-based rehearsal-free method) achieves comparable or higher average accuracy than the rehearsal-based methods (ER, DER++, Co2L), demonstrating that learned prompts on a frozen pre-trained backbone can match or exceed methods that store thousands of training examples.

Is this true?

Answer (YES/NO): YES